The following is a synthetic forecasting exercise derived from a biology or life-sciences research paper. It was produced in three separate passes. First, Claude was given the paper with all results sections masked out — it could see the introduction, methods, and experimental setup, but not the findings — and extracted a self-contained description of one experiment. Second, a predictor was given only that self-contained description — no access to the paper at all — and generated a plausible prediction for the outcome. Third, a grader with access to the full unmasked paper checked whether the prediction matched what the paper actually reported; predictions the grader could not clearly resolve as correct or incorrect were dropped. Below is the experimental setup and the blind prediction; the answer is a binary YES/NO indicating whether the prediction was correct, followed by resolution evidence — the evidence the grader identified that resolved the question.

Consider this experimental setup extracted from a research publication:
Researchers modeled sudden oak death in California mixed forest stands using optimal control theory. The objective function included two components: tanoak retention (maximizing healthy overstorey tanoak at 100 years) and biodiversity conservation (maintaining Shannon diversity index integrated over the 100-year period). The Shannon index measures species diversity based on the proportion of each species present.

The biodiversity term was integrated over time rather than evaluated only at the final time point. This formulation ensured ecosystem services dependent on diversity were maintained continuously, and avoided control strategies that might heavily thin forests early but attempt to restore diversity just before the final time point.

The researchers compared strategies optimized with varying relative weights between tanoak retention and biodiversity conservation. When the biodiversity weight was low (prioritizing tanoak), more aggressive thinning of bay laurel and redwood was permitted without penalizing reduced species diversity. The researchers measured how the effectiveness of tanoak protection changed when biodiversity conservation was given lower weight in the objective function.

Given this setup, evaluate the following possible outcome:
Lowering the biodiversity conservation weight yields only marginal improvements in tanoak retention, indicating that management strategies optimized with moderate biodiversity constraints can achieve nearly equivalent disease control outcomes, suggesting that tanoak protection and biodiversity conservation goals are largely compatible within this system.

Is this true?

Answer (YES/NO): NO